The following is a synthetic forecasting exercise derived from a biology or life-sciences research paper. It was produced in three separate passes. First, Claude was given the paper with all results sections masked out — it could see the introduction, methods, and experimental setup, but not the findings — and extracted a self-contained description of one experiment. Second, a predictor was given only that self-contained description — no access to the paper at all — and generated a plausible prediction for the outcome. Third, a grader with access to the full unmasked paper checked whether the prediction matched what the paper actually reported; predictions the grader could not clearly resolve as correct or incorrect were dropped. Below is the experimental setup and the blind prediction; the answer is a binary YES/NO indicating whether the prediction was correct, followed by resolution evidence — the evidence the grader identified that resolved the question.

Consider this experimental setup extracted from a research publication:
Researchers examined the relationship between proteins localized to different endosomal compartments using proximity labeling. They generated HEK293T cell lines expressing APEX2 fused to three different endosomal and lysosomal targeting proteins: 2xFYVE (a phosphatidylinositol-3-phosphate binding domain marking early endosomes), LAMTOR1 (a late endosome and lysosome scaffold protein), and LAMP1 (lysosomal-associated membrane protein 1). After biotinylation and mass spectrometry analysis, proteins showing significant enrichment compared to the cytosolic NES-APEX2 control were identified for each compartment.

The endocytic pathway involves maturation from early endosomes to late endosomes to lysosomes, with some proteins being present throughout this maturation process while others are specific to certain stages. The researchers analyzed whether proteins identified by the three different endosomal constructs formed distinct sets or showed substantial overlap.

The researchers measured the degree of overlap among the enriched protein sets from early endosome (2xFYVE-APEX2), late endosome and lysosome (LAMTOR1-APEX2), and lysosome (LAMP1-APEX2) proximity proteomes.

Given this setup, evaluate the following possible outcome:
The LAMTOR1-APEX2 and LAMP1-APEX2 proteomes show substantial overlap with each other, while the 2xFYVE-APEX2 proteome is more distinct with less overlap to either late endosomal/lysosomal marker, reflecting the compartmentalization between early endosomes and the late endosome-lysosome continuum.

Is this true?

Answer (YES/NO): NO